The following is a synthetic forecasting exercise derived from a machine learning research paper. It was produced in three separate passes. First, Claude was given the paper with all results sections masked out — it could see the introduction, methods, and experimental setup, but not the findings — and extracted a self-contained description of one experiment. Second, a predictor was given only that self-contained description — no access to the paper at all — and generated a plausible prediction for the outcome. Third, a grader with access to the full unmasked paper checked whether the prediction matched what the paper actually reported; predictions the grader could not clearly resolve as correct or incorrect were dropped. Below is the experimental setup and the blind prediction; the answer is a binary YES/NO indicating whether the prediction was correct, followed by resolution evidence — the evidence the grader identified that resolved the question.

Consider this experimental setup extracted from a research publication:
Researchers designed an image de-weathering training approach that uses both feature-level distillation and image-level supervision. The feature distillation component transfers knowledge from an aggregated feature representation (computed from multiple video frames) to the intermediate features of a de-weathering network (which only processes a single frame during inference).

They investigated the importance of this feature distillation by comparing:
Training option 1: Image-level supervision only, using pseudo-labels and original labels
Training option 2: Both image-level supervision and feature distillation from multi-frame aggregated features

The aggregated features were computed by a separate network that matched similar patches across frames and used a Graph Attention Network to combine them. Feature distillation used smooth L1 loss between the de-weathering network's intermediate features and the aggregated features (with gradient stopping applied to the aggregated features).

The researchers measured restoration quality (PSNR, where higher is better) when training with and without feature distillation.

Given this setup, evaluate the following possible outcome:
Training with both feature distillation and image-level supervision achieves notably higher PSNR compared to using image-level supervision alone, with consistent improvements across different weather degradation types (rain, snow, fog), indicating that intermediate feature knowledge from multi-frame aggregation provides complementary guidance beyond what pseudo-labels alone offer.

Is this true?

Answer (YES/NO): NO